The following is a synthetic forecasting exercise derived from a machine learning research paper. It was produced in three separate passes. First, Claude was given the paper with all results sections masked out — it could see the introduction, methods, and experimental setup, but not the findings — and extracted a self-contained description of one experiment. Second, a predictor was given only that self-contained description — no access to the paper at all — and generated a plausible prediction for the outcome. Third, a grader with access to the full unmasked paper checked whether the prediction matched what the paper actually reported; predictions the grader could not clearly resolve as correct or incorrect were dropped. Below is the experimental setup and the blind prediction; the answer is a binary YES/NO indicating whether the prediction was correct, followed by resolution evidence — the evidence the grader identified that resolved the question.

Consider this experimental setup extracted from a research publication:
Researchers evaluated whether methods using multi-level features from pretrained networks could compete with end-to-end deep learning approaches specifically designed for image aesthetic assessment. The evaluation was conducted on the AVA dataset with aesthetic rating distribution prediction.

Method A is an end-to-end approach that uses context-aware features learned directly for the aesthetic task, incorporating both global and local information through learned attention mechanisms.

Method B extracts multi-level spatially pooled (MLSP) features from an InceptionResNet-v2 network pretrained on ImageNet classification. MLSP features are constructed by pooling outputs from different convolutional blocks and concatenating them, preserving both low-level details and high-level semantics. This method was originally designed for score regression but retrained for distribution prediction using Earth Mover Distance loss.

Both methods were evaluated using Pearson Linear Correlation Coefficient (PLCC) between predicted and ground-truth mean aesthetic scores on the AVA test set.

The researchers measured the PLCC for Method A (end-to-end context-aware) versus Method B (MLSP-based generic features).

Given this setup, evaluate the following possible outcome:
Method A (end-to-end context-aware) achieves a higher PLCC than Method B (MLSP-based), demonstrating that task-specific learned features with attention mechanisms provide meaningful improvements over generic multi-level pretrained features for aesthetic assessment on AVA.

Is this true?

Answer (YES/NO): NO